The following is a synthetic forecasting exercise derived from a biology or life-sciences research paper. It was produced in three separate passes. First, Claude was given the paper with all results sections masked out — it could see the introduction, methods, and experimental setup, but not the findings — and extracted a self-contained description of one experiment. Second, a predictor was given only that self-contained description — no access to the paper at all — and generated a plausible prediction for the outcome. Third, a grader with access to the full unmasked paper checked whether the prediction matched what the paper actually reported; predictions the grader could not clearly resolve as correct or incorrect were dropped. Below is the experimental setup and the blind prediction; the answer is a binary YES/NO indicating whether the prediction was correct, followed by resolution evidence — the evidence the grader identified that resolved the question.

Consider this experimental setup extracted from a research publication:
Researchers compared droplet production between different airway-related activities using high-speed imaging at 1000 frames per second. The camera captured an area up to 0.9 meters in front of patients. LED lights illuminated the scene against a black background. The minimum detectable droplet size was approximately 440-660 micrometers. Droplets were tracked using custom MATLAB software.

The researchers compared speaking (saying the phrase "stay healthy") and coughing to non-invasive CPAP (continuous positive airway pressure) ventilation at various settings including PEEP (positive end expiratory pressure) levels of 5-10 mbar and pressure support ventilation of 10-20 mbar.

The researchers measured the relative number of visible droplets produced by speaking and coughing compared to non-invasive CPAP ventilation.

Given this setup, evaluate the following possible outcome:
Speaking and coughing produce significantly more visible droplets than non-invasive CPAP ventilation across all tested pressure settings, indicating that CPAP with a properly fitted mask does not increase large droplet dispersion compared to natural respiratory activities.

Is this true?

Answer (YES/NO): YES